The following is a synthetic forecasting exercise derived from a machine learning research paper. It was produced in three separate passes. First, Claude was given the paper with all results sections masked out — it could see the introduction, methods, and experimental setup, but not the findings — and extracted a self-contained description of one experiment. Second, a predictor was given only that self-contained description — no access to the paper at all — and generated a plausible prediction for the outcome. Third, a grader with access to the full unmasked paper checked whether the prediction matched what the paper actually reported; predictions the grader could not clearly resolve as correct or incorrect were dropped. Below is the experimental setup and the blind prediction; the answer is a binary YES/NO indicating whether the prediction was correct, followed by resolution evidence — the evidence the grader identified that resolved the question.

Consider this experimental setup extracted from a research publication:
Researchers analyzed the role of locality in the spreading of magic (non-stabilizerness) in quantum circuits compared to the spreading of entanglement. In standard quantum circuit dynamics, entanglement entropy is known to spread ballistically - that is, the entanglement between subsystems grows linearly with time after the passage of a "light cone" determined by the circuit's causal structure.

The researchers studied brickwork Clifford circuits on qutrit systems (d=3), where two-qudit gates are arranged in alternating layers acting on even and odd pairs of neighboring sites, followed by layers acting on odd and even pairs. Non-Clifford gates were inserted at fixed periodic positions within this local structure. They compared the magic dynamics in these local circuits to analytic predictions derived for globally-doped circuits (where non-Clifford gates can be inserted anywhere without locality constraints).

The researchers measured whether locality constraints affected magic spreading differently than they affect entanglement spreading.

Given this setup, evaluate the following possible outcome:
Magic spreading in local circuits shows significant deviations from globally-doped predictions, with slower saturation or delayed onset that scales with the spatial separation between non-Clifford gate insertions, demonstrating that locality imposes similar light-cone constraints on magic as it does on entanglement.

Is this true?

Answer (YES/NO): NO